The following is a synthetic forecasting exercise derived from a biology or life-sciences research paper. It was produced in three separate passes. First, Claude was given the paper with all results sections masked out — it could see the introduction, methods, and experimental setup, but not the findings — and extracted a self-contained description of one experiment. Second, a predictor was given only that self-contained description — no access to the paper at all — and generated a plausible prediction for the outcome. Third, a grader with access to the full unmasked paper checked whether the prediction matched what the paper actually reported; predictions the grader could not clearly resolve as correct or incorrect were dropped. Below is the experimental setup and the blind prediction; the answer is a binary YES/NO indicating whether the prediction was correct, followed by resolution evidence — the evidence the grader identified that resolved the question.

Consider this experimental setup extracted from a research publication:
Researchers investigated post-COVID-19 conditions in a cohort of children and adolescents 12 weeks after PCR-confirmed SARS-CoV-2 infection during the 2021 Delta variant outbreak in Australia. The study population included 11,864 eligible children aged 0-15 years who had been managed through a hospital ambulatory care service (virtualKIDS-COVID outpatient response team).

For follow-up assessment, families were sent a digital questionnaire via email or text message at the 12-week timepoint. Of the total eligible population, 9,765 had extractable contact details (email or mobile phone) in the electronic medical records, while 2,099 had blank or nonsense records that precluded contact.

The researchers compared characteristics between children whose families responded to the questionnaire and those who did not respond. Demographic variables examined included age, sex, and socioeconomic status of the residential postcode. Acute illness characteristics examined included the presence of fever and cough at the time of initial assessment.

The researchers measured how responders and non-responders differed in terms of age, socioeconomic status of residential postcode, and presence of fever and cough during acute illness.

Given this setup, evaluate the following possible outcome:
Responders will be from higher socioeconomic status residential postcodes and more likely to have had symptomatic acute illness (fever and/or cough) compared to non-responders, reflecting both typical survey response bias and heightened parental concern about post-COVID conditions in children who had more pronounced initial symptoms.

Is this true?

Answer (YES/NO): YES